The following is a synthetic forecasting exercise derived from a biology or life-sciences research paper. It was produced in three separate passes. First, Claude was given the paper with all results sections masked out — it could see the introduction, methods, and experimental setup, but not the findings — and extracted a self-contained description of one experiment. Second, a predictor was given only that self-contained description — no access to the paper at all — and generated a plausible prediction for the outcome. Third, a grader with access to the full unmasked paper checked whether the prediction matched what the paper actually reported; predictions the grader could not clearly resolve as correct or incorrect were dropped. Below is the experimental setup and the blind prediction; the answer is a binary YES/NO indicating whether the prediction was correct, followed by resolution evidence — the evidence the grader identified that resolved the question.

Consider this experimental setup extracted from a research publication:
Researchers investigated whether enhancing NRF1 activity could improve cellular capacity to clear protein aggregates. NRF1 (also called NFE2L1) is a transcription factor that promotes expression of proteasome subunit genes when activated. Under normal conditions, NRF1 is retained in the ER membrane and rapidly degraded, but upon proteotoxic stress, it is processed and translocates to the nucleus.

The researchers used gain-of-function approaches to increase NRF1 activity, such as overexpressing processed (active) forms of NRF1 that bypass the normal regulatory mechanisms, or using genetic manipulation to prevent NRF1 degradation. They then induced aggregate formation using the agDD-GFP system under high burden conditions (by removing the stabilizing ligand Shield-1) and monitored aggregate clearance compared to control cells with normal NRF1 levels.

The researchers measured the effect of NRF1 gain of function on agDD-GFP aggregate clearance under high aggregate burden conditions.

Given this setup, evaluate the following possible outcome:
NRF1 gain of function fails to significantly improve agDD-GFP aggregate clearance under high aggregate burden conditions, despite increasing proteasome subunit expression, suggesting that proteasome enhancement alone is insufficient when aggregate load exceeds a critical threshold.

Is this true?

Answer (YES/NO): NO